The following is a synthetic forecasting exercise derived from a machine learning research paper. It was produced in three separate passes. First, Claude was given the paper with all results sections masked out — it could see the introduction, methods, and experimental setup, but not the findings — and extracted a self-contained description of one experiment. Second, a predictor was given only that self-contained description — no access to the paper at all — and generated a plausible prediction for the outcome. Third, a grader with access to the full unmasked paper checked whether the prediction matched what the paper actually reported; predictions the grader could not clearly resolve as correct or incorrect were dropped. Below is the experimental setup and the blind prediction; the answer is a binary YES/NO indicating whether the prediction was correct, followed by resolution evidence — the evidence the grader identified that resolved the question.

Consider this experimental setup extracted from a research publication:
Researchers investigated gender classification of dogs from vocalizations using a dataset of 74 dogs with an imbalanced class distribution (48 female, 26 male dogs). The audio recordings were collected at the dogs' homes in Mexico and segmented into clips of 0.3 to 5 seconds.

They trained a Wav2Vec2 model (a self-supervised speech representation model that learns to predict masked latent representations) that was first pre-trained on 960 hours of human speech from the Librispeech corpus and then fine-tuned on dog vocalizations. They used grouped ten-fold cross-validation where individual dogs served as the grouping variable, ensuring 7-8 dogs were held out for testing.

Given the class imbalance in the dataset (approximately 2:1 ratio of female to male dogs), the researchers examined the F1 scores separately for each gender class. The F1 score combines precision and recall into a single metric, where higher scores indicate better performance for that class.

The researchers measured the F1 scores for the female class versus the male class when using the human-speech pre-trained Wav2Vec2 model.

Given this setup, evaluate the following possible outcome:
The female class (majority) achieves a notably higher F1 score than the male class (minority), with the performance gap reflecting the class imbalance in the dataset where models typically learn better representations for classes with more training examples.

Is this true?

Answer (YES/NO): YES